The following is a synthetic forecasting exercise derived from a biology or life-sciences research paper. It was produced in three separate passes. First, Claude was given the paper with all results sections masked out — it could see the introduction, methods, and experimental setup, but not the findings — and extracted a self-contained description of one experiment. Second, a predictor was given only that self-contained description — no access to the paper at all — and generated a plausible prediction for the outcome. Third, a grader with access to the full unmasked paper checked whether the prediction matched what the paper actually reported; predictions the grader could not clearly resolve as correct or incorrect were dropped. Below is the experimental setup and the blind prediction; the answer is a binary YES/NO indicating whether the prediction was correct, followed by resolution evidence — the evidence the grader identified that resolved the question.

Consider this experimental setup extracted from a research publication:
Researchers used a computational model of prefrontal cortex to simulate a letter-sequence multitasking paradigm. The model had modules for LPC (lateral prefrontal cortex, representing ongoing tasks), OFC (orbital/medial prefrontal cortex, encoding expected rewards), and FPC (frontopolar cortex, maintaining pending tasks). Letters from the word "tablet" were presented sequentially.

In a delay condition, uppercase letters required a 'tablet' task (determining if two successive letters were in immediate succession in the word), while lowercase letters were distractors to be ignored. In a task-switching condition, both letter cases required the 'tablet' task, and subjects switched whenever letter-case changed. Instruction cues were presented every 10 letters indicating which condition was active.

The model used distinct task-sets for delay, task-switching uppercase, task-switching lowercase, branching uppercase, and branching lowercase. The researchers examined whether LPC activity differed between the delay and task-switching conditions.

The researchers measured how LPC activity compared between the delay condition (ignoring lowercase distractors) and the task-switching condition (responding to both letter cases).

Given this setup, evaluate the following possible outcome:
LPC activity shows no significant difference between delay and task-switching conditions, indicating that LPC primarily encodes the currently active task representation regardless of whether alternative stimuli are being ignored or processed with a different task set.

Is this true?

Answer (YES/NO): NO